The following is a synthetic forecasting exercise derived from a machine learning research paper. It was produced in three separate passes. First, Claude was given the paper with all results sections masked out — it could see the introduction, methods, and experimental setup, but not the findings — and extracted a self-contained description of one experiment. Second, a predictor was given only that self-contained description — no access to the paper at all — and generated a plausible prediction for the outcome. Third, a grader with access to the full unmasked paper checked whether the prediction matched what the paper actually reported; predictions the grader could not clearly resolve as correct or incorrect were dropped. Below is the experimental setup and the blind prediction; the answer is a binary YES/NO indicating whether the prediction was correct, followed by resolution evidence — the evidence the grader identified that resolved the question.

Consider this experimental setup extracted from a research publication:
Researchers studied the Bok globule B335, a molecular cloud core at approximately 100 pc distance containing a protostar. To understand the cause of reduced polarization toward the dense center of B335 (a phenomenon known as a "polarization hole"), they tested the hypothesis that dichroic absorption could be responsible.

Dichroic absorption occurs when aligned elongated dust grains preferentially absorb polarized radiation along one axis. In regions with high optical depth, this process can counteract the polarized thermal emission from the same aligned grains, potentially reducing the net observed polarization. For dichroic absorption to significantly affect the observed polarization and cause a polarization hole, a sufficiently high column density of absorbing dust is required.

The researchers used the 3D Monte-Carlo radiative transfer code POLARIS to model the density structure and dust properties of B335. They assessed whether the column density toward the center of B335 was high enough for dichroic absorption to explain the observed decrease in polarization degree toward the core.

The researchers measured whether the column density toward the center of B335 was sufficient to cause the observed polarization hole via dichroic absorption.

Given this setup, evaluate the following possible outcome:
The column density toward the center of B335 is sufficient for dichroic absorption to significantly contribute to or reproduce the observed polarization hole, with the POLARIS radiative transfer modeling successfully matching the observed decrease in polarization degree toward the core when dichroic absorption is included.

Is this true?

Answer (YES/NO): NO